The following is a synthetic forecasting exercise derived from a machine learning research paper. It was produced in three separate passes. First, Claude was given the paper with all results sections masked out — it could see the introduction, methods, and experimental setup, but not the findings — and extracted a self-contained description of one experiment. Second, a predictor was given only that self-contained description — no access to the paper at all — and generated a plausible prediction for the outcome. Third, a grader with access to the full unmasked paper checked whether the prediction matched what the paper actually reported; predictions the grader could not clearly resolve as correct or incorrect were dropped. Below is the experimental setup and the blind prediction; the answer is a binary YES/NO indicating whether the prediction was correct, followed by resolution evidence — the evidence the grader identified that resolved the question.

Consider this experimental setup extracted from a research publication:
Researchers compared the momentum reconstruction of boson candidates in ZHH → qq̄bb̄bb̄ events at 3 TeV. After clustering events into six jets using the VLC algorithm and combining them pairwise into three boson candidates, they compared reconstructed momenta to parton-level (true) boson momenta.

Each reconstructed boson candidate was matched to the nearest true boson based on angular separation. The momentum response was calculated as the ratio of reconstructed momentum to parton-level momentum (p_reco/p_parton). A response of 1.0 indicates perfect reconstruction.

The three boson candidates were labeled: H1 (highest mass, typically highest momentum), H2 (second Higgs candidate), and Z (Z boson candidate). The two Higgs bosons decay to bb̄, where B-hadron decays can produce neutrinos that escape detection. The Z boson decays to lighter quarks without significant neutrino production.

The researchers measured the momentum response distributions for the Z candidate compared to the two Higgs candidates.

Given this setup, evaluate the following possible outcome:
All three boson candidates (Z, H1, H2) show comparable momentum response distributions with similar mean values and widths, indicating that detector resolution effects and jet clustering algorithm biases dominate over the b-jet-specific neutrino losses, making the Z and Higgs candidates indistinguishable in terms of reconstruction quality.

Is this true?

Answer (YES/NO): NO